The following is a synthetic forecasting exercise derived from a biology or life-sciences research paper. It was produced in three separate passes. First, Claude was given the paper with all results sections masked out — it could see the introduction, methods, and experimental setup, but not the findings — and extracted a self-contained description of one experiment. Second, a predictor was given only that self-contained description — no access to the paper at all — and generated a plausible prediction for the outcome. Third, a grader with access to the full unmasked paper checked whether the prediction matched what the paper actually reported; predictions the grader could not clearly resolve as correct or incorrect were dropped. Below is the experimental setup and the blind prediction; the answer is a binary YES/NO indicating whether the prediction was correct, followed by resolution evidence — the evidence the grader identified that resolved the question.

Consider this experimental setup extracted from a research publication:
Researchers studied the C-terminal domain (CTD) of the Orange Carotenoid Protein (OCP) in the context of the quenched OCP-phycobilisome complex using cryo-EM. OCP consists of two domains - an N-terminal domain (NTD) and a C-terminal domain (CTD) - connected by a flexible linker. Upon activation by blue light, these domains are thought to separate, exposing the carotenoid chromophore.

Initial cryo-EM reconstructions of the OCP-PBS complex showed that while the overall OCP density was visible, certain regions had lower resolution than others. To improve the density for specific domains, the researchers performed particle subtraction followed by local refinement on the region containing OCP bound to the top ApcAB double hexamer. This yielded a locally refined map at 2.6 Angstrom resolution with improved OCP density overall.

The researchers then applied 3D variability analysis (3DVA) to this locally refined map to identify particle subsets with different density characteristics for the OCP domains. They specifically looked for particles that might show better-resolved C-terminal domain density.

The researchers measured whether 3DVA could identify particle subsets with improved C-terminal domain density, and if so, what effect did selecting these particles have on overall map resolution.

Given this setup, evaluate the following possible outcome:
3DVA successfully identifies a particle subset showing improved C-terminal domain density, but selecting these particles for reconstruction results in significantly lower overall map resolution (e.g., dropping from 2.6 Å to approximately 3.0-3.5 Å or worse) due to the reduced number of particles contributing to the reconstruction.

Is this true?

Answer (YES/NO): NO